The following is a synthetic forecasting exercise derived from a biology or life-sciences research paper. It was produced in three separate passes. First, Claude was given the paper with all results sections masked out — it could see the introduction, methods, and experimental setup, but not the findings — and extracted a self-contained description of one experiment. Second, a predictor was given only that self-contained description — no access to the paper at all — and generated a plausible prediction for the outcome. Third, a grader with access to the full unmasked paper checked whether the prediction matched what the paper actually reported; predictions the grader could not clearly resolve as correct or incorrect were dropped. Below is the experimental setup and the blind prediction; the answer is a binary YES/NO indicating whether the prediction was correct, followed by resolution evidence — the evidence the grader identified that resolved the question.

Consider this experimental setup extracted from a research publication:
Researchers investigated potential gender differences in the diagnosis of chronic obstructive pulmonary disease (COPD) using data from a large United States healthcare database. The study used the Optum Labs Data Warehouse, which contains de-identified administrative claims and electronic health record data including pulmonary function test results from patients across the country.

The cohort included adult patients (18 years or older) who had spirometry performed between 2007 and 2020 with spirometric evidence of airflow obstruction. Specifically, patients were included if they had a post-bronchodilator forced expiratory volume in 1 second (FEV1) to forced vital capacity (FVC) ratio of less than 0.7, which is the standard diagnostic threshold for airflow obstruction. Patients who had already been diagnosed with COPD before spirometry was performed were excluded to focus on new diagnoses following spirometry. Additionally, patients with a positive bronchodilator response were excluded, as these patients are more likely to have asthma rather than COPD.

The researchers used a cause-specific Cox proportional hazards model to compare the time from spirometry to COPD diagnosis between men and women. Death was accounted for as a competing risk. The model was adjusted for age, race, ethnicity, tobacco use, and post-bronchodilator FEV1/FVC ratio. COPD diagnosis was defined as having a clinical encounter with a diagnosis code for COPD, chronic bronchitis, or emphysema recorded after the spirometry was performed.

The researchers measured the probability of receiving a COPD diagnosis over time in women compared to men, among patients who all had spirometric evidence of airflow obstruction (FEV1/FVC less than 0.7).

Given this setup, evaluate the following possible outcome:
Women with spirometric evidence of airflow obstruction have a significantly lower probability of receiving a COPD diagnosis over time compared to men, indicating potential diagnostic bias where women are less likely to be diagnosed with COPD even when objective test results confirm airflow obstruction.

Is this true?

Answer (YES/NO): YES